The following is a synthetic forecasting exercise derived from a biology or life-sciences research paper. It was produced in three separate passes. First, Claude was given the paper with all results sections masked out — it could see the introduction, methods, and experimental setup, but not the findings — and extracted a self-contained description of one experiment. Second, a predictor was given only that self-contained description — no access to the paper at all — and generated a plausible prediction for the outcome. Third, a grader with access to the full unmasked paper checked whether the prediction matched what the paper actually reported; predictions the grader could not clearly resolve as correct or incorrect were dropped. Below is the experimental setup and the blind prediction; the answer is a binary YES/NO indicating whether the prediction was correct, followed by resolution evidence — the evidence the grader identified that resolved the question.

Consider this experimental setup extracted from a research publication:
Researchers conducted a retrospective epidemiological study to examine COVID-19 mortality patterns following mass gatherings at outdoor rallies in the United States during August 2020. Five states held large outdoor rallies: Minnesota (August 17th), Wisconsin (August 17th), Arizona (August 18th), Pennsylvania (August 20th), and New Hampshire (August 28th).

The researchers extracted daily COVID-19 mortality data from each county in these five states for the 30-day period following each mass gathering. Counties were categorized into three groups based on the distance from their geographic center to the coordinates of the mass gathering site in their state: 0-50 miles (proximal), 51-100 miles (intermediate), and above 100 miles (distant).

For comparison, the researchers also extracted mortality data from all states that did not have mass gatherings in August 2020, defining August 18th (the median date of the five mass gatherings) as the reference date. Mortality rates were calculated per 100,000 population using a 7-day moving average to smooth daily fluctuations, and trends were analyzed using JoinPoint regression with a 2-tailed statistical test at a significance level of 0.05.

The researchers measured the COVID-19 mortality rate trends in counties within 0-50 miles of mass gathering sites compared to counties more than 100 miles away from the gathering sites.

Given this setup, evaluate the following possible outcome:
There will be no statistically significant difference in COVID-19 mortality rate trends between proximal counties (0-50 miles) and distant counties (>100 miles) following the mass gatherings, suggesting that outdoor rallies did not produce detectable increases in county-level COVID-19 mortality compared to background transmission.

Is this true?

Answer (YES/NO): NO